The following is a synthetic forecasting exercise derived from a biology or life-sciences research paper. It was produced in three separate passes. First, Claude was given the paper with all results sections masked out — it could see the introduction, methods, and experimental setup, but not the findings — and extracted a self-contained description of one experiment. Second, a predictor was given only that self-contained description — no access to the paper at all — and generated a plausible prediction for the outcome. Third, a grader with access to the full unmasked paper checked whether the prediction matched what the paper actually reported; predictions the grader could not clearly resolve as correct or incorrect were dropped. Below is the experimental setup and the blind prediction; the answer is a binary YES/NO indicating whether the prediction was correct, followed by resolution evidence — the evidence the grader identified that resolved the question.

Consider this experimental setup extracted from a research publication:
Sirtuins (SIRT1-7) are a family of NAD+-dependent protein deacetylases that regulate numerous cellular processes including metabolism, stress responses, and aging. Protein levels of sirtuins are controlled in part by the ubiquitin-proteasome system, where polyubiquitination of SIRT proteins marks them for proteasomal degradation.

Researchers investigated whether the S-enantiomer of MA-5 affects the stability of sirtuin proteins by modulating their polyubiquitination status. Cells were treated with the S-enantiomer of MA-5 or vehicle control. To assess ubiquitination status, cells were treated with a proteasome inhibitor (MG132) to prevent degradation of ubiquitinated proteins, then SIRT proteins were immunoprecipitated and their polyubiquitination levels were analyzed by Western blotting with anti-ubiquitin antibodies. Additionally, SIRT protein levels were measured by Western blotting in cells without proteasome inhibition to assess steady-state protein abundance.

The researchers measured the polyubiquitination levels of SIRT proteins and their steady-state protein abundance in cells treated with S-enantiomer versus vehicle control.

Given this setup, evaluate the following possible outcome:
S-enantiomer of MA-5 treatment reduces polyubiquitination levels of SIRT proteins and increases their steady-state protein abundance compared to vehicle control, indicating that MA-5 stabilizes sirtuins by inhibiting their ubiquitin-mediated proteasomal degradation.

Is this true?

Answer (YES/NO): YES